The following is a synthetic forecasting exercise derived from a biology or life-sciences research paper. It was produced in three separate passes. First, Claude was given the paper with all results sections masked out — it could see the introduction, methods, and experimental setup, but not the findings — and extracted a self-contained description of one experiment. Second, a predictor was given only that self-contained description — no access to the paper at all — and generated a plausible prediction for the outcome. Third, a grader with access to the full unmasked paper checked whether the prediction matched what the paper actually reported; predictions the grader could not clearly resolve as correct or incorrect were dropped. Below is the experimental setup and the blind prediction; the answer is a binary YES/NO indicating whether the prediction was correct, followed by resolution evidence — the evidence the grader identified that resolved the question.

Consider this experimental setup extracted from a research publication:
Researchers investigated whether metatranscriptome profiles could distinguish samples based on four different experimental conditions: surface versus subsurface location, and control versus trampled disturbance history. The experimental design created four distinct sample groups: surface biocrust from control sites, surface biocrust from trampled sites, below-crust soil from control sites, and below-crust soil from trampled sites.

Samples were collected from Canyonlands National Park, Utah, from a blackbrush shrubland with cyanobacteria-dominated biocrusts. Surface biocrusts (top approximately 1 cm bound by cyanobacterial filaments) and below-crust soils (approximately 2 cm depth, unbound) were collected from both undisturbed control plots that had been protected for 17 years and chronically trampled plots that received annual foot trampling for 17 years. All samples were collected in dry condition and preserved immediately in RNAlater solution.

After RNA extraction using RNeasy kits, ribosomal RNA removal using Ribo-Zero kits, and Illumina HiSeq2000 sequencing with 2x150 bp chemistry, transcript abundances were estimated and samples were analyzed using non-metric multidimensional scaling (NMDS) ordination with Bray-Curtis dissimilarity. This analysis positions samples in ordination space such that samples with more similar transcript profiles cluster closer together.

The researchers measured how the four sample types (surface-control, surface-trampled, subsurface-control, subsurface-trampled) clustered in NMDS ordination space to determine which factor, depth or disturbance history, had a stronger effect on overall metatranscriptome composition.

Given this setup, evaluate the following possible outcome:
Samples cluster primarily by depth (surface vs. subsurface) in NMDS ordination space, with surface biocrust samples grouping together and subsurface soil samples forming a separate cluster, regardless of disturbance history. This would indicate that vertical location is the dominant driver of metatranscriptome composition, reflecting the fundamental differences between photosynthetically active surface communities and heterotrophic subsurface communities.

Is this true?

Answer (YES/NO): NO